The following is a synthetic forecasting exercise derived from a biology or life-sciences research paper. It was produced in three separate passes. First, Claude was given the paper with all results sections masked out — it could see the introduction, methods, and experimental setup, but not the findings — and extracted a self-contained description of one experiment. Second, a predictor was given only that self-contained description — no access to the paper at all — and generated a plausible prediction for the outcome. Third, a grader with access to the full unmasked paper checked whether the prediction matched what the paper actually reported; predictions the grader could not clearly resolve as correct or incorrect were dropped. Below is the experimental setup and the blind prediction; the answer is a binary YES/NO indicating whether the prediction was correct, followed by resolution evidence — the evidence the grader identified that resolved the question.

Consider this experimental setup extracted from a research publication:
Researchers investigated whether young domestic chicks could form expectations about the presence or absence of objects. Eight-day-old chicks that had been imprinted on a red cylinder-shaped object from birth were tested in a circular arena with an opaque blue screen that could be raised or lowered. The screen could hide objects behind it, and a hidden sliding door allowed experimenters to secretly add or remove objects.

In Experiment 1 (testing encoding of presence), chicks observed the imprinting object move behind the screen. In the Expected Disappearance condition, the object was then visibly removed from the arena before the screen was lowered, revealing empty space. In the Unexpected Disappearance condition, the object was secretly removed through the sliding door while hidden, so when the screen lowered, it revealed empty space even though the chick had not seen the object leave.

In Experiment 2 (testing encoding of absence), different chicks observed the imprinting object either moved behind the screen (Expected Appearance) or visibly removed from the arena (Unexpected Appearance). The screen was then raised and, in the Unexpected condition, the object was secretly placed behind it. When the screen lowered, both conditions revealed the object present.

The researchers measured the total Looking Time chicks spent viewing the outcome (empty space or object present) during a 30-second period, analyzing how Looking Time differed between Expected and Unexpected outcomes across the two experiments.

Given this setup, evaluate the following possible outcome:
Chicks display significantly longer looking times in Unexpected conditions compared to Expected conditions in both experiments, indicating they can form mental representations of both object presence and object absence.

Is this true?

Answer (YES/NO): NO